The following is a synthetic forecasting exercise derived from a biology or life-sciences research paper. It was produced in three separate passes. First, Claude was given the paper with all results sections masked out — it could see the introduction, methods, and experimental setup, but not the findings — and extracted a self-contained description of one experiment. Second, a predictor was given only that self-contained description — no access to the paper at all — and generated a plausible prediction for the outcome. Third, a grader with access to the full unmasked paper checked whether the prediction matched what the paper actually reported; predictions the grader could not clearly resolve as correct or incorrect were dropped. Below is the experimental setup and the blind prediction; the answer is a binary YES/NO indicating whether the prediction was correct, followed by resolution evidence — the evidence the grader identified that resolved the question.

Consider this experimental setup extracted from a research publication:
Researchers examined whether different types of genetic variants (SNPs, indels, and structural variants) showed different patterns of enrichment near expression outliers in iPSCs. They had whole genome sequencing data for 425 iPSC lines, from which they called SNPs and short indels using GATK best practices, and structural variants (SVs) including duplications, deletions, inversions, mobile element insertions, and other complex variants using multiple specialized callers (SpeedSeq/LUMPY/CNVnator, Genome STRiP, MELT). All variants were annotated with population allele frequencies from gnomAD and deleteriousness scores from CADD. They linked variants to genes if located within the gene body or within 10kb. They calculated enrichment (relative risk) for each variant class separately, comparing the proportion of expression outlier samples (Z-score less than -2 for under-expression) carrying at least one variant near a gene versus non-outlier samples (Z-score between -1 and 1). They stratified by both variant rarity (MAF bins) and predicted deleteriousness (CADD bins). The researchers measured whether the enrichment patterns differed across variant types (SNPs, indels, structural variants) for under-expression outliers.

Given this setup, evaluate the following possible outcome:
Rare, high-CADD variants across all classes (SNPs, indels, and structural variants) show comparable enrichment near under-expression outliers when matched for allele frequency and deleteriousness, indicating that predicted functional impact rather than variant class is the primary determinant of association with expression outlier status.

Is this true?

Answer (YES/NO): NO